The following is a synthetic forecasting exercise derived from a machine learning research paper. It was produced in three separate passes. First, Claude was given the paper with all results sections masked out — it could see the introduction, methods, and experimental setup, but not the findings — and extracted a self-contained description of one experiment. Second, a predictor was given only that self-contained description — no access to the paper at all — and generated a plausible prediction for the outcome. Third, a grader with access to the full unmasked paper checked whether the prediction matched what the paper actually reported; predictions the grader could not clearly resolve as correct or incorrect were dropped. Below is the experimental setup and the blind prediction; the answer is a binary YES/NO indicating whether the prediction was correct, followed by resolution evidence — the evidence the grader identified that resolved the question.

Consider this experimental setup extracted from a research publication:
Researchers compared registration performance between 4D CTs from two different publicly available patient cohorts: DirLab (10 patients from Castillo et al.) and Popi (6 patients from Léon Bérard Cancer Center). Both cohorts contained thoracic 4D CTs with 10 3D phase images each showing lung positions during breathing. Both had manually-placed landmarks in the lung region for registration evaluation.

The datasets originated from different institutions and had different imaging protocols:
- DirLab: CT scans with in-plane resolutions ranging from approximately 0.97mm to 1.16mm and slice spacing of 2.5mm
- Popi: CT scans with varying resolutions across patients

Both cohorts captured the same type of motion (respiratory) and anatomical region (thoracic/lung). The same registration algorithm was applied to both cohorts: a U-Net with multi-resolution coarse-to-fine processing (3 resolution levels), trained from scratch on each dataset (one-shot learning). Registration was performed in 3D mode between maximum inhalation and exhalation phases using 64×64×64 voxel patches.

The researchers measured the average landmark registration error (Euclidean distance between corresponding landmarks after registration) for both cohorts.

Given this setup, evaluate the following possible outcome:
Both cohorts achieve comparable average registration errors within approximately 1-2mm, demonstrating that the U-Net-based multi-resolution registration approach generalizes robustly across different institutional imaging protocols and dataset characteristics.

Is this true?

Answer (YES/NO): YES